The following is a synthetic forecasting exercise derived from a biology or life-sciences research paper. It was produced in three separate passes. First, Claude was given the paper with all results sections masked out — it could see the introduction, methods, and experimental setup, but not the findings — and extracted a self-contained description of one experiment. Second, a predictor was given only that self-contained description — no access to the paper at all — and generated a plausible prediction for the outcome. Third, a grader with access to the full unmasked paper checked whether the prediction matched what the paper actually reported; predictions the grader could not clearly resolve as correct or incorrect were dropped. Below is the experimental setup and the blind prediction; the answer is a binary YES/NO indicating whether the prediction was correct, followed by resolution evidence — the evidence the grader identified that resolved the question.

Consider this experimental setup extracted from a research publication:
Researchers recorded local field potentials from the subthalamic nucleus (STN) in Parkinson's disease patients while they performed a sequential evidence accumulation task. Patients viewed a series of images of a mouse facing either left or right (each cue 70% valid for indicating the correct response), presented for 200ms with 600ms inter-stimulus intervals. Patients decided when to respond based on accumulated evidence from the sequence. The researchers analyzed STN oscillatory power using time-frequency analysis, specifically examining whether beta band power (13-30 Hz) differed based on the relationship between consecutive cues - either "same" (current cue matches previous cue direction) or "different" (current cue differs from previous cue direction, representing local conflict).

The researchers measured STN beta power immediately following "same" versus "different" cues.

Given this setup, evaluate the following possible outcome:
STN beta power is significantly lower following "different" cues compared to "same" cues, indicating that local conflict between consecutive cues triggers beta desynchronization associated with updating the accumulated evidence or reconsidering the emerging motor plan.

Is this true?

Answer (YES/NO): YES